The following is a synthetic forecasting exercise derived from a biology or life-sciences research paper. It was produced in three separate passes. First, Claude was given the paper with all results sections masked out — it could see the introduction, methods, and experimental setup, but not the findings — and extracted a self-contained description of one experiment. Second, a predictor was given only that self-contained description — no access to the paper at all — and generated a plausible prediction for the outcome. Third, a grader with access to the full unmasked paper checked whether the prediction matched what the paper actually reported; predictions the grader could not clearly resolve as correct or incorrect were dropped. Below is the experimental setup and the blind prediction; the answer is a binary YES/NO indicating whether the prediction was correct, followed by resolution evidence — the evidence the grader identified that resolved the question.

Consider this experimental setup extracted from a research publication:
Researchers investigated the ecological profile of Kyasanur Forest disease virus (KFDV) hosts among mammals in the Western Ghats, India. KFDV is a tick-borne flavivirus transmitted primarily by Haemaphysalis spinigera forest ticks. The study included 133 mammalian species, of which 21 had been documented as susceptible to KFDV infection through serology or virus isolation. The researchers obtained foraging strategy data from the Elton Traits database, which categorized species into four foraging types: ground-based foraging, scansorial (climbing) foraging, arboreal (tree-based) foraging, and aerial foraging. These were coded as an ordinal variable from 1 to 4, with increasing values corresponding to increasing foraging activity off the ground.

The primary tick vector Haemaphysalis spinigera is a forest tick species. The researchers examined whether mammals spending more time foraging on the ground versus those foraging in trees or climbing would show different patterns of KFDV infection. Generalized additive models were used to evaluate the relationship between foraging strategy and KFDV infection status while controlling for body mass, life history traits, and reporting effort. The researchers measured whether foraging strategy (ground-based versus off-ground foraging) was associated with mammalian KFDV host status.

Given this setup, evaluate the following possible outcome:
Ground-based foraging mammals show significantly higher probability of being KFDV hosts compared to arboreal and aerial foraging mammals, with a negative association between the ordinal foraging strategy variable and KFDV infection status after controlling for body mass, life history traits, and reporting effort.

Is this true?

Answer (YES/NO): NO